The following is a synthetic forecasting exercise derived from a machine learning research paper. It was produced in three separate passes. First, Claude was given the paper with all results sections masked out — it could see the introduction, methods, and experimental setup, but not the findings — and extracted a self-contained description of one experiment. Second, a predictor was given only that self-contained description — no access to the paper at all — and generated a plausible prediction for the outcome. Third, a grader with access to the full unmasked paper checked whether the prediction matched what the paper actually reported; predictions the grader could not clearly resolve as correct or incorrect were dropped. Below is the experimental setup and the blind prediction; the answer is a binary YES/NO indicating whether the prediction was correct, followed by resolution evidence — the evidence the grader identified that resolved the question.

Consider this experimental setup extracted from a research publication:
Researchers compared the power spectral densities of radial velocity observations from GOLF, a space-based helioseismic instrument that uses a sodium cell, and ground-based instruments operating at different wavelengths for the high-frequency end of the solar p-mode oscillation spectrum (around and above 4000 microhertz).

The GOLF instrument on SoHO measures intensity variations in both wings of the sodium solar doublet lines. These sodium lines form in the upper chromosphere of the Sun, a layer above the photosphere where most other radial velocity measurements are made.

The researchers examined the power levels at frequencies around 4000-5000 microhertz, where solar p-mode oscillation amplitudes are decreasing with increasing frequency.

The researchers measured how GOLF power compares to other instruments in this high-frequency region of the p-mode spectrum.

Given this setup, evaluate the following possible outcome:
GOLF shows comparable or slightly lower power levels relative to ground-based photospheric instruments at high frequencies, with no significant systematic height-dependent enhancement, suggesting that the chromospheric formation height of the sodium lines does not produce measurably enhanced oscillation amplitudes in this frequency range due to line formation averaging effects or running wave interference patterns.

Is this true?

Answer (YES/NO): NO